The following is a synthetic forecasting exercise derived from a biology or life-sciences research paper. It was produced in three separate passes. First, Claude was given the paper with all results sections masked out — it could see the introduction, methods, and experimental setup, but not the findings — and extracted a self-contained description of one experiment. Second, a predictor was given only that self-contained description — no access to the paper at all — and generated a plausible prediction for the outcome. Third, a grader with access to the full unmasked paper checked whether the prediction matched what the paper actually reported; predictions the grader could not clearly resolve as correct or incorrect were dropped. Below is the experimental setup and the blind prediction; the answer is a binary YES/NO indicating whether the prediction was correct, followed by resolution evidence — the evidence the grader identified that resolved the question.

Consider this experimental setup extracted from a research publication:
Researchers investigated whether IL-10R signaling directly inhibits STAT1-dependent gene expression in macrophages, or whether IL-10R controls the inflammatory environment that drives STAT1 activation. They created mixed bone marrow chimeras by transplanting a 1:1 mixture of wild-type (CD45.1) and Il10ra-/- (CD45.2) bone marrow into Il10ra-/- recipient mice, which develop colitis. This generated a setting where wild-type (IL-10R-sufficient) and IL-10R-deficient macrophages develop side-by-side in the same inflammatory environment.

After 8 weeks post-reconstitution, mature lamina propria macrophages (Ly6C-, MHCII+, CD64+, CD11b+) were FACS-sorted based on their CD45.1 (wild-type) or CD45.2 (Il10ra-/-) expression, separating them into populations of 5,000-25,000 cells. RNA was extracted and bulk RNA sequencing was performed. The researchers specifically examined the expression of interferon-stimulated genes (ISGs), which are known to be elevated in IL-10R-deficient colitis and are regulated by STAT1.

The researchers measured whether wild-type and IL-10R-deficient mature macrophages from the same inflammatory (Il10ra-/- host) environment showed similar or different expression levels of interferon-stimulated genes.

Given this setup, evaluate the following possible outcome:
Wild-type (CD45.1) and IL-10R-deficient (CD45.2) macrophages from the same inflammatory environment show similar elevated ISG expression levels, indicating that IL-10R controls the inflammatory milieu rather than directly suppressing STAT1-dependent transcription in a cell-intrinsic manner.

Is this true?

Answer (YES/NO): YES